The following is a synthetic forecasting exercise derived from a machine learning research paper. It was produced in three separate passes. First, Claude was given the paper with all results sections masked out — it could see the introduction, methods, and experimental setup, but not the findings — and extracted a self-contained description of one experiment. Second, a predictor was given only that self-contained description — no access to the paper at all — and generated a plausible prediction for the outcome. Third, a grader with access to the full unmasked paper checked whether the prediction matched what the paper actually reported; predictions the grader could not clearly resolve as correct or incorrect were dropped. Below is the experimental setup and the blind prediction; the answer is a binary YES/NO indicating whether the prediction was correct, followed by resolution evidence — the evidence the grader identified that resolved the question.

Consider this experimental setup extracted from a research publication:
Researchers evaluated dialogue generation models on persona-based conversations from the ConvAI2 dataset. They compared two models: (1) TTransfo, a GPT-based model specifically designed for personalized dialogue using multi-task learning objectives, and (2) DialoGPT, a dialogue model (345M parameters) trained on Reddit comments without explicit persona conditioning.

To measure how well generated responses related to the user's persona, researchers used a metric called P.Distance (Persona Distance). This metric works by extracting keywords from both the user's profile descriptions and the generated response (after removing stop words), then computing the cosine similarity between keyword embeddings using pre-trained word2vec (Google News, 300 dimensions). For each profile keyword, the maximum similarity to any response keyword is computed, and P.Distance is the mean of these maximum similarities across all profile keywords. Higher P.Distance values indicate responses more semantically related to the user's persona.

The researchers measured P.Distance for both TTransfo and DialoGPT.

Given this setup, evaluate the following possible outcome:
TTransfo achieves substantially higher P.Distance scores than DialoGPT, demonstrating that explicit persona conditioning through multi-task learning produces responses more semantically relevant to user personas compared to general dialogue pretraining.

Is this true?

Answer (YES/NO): NO